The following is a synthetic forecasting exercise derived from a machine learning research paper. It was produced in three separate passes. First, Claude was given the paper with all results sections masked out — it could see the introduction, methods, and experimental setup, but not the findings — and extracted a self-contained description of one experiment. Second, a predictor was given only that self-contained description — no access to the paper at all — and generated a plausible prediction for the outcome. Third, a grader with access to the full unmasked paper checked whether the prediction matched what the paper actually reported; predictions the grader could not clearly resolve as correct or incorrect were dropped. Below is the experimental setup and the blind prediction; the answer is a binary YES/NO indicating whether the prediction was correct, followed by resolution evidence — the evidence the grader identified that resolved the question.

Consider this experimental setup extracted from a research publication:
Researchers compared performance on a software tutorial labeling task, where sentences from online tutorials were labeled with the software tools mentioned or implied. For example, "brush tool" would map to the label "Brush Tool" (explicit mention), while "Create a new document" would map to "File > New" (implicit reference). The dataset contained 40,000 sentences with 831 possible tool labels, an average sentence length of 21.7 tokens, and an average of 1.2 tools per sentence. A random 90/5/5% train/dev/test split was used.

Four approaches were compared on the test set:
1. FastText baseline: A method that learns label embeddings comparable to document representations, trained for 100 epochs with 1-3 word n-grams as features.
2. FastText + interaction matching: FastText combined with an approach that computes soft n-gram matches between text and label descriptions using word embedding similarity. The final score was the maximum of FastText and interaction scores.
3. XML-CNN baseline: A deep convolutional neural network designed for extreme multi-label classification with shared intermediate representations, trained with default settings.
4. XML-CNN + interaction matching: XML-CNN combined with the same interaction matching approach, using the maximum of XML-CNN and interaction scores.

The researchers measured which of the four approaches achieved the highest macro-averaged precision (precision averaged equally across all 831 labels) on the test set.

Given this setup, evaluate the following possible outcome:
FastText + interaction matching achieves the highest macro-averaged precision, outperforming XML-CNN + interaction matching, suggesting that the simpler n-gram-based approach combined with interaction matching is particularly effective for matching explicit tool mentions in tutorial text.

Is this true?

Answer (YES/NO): NO